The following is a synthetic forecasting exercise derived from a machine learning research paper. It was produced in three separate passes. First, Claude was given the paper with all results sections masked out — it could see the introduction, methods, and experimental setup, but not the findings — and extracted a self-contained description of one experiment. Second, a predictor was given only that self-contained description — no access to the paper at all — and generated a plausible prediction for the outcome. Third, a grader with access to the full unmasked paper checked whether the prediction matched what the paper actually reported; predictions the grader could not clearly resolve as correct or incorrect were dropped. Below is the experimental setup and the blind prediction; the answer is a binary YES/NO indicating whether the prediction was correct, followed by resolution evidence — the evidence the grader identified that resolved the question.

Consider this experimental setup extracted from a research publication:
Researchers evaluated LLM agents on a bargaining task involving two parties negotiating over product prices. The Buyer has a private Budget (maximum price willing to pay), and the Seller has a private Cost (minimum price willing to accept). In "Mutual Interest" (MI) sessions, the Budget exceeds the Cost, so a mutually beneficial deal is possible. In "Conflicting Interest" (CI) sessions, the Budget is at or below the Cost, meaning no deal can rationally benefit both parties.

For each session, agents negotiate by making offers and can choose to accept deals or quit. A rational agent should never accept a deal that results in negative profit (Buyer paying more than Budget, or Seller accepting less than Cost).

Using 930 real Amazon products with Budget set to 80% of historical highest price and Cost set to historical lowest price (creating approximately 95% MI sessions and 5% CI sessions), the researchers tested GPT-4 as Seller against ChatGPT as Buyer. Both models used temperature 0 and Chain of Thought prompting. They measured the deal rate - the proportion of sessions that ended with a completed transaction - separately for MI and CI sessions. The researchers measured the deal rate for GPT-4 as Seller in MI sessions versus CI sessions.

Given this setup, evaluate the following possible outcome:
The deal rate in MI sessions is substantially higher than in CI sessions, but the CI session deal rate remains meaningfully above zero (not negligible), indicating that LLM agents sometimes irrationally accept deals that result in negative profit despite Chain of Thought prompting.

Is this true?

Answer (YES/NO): YES